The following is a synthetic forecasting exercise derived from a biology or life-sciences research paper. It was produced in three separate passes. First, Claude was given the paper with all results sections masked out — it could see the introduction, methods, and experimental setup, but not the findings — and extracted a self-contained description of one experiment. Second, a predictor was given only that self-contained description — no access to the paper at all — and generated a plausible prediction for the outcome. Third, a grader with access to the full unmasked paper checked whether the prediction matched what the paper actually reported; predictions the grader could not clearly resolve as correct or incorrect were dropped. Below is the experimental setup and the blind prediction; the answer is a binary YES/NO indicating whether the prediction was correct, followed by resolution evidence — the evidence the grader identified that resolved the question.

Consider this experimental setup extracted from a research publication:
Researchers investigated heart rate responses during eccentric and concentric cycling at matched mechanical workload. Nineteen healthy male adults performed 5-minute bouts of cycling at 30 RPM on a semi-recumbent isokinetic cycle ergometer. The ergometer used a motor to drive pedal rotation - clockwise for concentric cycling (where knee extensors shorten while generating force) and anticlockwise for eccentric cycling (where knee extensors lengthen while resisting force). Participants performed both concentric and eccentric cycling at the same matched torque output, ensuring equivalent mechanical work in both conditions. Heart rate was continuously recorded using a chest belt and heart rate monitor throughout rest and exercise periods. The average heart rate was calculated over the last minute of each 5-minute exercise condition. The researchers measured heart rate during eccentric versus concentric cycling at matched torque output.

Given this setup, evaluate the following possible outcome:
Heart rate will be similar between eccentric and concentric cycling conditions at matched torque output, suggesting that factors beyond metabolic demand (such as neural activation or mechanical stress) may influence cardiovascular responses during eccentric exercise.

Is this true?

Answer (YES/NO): NO